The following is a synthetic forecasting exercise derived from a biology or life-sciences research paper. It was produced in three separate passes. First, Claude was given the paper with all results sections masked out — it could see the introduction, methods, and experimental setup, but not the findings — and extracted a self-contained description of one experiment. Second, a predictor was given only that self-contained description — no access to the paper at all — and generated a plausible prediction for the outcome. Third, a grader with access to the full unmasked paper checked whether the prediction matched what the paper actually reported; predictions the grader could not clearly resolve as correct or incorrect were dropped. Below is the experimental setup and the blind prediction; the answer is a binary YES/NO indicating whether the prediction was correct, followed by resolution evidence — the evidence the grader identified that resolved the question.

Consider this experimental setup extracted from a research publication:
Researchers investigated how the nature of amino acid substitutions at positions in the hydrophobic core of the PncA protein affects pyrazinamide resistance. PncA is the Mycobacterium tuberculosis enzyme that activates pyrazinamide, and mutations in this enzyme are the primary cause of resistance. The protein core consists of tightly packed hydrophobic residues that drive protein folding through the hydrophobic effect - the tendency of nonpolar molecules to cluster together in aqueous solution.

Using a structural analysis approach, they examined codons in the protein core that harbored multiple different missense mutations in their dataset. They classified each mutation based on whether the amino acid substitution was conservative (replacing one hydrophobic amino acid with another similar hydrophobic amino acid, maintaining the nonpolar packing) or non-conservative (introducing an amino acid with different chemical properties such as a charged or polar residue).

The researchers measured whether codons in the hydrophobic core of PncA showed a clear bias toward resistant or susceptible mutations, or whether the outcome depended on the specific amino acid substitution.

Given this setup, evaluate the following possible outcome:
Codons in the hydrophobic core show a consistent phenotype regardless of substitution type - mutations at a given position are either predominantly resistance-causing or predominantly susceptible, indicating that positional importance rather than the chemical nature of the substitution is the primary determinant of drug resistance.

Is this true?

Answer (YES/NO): NO